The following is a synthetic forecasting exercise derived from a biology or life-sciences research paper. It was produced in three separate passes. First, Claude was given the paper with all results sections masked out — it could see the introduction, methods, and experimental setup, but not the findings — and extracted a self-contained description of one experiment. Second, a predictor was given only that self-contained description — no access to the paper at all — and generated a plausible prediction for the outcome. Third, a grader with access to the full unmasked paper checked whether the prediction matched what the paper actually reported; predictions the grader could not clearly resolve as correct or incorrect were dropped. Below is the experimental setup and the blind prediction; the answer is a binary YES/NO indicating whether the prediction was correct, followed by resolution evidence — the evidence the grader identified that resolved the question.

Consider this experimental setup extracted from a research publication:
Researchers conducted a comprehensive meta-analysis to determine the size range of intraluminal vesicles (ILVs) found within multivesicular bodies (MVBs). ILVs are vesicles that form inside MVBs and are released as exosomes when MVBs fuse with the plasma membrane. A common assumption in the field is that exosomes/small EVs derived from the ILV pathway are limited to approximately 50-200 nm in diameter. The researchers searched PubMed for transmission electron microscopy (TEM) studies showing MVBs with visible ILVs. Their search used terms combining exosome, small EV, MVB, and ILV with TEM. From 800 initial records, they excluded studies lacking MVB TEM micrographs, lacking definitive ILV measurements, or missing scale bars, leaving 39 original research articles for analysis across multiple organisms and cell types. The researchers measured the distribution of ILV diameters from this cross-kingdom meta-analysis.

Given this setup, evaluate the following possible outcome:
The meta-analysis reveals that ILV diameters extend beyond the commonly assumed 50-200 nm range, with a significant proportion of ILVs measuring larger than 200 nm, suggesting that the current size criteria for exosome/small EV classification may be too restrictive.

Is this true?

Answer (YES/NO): NO